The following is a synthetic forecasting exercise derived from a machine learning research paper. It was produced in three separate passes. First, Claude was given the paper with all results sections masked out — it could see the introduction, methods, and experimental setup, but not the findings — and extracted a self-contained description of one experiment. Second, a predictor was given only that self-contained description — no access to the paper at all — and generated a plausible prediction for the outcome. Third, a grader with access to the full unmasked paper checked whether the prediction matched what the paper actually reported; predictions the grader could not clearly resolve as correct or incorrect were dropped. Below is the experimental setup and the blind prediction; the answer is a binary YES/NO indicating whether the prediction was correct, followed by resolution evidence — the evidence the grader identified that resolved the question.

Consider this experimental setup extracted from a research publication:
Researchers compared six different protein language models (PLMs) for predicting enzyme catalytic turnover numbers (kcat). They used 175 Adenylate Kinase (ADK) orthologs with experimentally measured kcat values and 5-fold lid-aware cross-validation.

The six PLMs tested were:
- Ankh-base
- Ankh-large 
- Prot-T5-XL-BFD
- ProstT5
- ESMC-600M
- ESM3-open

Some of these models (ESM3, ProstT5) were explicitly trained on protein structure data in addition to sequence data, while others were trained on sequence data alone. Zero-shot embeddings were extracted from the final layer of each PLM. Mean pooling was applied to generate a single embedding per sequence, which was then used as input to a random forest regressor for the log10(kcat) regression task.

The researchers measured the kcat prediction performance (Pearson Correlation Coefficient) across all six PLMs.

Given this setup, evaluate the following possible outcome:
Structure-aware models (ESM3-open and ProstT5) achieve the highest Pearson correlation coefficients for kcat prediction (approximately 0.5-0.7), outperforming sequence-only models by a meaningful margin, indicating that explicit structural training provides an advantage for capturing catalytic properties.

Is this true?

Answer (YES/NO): NO